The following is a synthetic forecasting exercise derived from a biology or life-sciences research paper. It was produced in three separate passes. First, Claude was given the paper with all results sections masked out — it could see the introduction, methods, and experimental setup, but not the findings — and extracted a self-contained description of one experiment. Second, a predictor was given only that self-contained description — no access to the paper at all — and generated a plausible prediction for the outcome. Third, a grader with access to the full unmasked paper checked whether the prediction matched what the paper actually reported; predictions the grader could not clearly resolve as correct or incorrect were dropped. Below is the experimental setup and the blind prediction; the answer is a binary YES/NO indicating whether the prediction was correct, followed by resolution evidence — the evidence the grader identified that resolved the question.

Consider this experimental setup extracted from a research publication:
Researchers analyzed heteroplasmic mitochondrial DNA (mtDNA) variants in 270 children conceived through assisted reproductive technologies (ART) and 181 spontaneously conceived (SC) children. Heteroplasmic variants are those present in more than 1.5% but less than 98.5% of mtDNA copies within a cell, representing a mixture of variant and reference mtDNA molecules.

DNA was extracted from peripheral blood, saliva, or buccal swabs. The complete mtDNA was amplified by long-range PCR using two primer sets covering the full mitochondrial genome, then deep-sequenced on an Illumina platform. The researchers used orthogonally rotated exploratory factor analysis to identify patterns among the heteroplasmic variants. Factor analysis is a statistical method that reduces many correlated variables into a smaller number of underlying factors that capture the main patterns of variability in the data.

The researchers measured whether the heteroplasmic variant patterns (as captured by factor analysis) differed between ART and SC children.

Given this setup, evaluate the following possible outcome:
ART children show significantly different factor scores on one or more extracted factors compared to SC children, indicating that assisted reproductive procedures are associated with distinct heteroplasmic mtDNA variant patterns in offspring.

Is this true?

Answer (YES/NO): YES